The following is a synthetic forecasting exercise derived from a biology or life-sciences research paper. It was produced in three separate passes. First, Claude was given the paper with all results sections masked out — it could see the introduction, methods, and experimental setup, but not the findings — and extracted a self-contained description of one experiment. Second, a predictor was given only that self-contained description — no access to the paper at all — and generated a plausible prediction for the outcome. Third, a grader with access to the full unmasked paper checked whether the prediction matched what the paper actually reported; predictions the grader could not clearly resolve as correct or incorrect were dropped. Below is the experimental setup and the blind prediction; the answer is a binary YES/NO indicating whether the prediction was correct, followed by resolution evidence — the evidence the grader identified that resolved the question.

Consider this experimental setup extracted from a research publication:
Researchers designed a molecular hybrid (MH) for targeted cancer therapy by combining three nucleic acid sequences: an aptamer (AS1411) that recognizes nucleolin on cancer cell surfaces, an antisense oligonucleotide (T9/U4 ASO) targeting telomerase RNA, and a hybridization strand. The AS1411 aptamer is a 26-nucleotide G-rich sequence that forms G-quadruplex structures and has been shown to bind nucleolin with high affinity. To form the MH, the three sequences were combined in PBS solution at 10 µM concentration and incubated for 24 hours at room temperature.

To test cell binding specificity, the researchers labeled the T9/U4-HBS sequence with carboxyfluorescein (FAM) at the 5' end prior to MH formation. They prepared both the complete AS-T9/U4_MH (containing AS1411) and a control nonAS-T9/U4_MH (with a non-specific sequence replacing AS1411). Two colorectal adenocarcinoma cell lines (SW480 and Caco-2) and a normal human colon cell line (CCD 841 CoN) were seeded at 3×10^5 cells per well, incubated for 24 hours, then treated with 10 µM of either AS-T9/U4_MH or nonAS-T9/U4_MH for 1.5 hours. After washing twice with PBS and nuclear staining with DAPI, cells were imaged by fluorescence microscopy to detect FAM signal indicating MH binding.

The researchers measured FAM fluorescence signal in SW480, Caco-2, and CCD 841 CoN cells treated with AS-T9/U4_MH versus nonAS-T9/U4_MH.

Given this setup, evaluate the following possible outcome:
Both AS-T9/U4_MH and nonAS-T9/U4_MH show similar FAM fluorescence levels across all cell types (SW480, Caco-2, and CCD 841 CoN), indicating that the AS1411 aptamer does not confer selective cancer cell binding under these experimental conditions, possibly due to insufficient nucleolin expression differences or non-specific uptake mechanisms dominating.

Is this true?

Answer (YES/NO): NO